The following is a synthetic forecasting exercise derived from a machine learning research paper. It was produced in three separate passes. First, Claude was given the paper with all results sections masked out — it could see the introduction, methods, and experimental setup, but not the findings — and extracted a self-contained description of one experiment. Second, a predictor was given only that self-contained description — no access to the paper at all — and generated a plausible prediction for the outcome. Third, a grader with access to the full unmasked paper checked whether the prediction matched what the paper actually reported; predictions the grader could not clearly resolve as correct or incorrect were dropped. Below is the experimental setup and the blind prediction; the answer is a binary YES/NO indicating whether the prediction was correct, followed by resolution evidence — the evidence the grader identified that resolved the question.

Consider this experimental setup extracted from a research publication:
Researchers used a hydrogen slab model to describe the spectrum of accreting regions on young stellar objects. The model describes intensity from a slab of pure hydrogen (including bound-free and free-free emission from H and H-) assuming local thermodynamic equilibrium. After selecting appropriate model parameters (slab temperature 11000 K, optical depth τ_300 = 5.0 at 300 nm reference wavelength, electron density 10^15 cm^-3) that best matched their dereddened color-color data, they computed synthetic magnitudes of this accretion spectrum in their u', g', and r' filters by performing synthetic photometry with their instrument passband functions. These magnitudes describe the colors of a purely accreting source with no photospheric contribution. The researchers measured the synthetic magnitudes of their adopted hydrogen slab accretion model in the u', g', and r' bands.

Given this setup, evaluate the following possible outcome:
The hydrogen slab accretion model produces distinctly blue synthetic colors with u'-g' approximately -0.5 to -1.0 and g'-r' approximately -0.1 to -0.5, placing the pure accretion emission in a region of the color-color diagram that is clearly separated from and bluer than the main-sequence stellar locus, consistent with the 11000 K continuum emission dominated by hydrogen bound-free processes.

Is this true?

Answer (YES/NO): NO